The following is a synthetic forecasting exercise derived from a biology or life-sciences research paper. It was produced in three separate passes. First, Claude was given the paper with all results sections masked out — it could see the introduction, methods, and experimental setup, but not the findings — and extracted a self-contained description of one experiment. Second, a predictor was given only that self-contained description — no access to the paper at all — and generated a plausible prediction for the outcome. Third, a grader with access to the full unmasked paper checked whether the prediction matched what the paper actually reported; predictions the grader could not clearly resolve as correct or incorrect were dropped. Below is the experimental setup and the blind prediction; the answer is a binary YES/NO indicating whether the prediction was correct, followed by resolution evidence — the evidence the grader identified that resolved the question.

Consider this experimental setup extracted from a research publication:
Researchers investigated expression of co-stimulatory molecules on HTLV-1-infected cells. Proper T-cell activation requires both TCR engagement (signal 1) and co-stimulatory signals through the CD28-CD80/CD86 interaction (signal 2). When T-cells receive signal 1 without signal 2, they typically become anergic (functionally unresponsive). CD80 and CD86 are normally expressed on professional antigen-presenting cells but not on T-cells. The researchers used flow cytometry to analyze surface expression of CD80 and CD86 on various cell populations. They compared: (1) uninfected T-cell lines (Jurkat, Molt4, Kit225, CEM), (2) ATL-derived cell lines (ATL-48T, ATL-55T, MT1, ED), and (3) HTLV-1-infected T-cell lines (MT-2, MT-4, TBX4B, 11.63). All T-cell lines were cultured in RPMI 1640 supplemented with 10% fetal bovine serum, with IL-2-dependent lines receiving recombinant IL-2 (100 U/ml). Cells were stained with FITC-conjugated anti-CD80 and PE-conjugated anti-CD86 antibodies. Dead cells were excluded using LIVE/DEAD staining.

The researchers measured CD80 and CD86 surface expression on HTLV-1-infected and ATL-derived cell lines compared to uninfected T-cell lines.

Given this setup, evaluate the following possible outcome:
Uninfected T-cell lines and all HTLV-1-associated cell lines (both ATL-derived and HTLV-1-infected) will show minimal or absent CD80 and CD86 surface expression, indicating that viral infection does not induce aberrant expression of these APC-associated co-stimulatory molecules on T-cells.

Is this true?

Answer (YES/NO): YES